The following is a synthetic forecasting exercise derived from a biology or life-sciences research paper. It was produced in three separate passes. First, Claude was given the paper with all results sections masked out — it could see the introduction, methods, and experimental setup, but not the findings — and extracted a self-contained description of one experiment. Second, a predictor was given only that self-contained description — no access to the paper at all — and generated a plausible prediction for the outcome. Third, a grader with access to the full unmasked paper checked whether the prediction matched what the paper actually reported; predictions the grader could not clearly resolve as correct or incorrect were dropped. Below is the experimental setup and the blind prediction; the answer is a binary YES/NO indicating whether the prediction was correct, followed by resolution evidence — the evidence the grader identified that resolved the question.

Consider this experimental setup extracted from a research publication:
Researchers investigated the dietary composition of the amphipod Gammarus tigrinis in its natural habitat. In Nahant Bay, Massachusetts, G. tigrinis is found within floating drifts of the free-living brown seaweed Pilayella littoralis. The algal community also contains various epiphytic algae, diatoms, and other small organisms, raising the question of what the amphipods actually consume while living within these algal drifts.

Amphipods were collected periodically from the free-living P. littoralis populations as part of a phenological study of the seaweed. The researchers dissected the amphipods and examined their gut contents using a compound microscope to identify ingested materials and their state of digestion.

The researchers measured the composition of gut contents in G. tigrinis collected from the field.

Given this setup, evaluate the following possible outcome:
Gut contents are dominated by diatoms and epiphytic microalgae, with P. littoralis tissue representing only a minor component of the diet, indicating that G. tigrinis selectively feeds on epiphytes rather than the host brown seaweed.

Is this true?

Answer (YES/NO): NO